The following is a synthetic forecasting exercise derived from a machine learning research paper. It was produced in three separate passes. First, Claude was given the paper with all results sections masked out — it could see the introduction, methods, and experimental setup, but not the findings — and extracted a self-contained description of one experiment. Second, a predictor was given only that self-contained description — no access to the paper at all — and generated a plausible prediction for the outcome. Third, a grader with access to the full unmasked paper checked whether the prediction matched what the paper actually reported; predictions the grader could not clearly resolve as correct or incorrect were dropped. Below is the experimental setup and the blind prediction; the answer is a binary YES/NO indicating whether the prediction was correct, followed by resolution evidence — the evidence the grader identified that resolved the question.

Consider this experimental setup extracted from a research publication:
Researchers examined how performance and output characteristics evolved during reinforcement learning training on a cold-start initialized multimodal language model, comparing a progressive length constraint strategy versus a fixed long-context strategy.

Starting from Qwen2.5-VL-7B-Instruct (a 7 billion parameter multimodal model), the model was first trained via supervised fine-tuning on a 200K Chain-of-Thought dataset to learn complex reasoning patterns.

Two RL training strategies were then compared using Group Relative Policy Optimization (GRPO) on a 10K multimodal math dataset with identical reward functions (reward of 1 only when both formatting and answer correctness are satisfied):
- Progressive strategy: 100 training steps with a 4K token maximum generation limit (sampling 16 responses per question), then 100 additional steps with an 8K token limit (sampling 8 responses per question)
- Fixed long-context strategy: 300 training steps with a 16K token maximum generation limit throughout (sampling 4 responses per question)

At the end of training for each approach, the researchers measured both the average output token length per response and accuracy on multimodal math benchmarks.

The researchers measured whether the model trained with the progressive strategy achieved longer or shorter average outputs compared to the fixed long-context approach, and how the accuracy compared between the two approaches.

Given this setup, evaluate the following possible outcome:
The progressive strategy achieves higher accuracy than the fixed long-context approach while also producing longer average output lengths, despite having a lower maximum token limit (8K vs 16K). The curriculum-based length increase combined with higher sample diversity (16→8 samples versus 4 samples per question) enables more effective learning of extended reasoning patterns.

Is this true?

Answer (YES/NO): NO